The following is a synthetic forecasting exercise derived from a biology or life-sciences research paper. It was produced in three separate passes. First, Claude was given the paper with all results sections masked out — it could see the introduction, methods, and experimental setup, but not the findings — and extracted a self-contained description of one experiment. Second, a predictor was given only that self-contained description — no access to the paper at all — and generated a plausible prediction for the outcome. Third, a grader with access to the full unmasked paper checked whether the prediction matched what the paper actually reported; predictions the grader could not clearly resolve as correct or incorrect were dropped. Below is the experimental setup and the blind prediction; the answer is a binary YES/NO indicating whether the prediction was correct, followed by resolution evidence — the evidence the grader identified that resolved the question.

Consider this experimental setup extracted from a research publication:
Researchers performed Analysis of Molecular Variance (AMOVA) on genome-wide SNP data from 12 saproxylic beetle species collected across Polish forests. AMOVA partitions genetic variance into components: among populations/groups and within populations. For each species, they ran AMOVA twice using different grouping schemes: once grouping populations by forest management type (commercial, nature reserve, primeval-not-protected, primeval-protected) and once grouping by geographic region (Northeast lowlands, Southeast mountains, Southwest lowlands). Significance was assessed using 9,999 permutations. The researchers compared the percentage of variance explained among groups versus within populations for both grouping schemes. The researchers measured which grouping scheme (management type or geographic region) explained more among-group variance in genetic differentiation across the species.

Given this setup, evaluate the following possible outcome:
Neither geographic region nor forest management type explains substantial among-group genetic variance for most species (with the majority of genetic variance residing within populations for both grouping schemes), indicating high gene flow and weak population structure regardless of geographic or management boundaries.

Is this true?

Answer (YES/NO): NO